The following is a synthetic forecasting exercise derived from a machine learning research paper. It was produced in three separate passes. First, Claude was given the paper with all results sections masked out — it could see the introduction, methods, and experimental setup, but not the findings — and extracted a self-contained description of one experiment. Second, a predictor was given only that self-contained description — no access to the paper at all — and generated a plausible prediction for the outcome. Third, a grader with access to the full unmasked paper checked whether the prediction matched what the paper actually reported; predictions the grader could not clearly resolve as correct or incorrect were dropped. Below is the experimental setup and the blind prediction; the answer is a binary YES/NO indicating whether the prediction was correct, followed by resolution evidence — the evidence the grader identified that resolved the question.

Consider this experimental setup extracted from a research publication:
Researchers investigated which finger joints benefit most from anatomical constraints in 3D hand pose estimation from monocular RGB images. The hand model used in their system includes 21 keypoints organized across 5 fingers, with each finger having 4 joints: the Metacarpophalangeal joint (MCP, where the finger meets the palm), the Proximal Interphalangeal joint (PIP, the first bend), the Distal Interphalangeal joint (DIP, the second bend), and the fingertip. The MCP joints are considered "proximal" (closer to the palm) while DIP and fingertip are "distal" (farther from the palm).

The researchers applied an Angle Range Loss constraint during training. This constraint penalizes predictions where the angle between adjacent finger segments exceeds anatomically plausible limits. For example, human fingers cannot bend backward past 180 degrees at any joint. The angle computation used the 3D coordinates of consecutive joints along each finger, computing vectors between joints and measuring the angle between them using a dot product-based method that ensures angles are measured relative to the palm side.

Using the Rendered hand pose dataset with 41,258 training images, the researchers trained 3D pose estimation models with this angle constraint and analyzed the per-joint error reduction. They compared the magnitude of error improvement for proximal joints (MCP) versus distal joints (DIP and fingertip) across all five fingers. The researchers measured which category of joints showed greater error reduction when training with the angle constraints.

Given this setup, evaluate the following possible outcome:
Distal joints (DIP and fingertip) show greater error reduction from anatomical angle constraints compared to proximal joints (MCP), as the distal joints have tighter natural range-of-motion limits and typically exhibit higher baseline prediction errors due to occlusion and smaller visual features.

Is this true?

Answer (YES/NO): YES